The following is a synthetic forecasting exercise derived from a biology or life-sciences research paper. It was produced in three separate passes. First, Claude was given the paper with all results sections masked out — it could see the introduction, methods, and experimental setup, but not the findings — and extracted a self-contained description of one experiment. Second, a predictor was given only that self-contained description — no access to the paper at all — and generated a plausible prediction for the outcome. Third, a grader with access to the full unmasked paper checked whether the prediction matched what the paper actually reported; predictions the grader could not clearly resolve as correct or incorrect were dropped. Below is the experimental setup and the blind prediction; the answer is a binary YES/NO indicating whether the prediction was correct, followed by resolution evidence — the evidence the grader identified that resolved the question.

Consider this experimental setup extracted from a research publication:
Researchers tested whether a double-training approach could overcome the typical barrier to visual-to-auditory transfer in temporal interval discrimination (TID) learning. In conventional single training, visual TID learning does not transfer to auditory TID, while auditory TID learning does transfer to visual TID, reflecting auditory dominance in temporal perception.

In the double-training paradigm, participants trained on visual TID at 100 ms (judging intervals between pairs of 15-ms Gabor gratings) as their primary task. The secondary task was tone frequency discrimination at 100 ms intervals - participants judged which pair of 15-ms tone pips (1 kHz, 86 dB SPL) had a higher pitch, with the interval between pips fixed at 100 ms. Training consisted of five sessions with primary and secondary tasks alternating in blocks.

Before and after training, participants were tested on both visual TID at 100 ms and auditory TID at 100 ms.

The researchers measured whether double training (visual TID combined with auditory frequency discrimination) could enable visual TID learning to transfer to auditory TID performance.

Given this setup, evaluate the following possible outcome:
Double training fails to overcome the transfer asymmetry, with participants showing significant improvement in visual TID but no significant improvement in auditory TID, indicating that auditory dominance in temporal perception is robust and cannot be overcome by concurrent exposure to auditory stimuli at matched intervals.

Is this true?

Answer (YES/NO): NO